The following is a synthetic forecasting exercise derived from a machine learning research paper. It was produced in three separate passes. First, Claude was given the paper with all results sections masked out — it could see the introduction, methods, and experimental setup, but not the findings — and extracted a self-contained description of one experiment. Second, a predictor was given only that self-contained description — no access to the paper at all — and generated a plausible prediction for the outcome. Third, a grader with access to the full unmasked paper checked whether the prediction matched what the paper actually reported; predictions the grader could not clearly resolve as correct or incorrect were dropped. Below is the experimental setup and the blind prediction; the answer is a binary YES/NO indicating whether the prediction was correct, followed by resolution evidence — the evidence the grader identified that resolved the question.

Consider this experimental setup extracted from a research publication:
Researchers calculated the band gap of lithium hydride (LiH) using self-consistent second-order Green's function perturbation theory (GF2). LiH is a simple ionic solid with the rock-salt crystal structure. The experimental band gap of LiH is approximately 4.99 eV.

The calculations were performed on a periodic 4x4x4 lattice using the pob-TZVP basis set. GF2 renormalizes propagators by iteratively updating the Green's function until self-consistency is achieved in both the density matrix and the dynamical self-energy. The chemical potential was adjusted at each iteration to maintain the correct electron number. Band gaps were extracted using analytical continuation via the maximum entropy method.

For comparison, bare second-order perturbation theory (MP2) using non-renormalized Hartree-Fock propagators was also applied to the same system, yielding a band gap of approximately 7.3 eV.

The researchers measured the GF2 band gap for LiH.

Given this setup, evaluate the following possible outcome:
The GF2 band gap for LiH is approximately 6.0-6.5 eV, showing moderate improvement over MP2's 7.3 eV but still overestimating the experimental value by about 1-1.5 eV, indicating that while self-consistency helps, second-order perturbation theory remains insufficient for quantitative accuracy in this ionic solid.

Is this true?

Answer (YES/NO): NO